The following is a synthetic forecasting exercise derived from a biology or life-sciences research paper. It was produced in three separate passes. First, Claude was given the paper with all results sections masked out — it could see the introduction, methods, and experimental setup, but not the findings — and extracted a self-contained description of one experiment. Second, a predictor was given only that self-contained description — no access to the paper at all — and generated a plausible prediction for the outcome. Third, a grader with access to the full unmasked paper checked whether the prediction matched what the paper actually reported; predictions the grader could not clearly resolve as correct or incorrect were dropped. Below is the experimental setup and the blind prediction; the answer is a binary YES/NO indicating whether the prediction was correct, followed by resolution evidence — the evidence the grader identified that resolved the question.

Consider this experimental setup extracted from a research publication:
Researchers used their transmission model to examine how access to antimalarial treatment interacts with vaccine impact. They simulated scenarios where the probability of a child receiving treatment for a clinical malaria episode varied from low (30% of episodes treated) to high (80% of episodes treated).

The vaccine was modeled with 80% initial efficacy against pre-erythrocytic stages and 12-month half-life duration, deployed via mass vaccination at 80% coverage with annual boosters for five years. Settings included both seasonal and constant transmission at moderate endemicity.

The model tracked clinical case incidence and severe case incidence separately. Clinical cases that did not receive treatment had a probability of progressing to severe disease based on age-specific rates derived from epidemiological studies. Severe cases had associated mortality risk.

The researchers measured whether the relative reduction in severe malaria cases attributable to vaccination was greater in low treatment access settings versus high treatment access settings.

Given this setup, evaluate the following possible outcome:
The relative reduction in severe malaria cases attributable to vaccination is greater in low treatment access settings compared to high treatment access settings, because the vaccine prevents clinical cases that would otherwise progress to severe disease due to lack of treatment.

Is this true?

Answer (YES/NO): YES